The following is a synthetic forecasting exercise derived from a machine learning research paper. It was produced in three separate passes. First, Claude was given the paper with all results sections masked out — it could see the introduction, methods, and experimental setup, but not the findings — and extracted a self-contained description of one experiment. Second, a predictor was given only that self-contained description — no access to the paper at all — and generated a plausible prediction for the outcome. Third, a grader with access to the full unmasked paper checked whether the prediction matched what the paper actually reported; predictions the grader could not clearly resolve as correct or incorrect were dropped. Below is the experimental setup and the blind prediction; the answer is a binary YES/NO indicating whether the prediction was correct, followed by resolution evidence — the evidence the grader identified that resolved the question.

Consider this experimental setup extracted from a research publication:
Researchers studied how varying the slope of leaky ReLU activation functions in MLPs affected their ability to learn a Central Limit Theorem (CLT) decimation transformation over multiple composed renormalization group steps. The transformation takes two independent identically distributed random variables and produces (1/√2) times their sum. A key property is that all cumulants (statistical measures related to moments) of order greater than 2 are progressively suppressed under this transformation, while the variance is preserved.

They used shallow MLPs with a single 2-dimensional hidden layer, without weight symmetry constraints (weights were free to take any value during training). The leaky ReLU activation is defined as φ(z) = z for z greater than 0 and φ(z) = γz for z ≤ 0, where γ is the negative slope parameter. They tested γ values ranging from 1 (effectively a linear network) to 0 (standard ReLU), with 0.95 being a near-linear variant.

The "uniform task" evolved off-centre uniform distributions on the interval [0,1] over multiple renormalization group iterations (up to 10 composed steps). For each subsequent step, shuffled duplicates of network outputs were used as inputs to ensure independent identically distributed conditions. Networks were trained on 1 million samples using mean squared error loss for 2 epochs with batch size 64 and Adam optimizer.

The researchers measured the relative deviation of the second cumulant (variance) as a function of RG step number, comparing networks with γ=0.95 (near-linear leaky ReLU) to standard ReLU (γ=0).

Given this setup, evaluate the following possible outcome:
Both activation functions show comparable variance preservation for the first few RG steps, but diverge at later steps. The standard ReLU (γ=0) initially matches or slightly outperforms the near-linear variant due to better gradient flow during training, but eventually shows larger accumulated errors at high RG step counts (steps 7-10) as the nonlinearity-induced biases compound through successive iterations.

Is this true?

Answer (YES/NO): NO